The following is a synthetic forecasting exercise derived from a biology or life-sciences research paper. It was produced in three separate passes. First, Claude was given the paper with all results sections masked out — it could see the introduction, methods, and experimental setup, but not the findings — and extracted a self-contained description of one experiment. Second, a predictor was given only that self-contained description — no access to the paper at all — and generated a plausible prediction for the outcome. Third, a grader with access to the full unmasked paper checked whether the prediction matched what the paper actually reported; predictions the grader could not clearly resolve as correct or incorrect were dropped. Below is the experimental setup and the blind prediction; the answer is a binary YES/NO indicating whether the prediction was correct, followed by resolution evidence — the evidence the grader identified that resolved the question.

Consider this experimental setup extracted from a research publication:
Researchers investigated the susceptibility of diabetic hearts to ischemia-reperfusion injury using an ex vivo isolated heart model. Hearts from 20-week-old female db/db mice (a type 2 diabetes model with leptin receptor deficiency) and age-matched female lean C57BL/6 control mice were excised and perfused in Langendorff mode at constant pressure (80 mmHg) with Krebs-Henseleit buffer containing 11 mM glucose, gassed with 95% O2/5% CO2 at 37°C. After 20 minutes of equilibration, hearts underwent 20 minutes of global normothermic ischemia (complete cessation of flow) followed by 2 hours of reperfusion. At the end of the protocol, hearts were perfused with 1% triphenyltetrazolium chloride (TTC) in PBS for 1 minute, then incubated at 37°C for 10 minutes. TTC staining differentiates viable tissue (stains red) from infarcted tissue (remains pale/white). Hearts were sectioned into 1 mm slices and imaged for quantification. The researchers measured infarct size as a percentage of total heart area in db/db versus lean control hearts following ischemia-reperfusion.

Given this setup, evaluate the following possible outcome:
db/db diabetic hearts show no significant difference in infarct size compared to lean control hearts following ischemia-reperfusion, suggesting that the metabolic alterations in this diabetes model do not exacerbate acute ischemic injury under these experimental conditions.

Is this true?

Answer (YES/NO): NO